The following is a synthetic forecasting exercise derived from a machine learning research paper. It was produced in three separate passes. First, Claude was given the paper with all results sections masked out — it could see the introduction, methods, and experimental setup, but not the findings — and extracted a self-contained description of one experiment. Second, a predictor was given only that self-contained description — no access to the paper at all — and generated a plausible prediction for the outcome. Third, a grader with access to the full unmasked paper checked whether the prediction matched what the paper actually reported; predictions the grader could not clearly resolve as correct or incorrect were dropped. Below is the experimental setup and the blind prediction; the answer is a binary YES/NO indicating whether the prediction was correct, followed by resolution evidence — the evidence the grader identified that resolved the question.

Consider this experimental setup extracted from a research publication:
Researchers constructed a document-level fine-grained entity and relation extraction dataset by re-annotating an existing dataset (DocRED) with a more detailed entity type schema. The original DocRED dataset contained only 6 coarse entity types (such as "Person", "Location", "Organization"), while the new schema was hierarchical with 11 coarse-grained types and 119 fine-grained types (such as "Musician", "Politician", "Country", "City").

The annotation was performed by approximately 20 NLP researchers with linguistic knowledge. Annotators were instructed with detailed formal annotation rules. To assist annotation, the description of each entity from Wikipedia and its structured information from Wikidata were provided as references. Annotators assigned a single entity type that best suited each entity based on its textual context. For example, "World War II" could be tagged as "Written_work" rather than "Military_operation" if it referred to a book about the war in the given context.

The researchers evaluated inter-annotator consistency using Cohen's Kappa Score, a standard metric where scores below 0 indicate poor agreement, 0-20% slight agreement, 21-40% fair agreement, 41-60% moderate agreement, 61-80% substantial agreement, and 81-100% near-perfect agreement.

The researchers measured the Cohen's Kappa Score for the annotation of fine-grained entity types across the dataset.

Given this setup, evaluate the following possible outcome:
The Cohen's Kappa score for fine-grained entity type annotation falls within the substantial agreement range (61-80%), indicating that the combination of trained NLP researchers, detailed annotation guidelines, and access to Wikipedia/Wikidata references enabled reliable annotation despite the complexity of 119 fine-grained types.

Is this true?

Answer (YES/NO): YES